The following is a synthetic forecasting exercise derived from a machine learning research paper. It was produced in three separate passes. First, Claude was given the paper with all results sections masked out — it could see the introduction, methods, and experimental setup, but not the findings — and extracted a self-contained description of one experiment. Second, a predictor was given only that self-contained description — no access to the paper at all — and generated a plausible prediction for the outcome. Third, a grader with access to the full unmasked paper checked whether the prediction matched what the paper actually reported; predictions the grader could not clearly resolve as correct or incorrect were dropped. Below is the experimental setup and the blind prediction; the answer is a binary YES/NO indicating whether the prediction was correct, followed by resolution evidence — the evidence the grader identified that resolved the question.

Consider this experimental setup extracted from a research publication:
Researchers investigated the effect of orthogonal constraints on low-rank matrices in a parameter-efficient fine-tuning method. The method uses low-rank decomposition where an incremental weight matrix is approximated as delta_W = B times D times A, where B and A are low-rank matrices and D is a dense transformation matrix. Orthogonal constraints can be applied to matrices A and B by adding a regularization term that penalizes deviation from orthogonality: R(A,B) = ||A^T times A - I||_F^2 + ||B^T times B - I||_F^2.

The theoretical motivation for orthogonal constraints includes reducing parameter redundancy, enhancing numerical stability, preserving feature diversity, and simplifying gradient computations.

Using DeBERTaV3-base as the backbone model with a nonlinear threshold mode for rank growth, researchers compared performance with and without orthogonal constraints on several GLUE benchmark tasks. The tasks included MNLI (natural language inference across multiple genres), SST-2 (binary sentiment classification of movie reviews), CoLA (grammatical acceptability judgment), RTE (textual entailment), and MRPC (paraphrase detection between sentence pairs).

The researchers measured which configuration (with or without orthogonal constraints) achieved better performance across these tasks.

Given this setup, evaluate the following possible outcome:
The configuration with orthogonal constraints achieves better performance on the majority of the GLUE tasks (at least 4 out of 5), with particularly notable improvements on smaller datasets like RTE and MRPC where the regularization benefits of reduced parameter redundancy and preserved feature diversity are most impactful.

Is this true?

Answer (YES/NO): NO